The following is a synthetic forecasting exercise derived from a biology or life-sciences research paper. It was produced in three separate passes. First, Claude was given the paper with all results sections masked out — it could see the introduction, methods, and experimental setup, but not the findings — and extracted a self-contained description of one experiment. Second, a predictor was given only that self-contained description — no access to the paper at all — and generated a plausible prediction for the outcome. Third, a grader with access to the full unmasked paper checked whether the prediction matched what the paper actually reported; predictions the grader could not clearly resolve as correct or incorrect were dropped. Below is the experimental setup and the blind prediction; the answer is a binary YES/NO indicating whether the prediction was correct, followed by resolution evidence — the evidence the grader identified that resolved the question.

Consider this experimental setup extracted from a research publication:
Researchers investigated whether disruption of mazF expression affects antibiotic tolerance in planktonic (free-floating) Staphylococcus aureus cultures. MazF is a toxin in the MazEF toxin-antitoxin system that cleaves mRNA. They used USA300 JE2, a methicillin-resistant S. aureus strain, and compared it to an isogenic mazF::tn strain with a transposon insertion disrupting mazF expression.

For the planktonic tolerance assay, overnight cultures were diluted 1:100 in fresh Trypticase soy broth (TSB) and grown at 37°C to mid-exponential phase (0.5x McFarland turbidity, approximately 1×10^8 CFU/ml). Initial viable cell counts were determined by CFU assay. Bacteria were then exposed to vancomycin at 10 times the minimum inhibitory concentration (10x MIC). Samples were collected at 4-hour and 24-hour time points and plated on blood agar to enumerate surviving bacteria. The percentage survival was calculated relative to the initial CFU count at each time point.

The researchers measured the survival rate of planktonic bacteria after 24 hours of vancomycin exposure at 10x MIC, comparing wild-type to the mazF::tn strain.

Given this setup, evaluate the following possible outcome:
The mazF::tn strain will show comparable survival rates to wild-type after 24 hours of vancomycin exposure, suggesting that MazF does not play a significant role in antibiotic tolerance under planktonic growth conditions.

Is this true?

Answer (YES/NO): NO